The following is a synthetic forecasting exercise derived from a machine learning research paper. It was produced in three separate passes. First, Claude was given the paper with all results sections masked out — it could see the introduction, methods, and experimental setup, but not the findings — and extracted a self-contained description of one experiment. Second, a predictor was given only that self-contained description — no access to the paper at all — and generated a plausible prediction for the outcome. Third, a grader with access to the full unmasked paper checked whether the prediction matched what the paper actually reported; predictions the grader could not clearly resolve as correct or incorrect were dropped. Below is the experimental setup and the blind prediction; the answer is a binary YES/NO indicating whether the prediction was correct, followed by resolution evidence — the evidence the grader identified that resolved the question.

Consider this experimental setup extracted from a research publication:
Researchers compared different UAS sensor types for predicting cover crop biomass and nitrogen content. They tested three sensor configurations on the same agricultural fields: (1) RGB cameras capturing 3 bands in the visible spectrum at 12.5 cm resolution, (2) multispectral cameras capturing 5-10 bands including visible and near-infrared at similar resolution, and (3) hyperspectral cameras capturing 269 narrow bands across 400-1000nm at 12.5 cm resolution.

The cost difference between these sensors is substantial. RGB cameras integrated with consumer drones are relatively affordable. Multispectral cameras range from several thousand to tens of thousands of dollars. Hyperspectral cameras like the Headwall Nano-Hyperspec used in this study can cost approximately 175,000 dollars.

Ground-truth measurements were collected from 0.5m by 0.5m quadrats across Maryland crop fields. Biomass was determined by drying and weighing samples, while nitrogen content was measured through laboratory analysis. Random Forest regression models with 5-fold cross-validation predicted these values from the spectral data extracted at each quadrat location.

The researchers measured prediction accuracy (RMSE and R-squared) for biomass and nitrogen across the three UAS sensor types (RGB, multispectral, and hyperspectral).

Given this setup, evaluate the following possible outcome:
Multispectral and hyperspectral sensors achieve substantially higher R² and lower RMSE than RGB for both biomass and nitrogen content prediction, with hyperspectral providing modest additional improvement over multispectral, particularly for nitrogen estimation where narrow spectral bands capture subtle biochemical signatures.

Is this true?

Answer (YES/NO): NO